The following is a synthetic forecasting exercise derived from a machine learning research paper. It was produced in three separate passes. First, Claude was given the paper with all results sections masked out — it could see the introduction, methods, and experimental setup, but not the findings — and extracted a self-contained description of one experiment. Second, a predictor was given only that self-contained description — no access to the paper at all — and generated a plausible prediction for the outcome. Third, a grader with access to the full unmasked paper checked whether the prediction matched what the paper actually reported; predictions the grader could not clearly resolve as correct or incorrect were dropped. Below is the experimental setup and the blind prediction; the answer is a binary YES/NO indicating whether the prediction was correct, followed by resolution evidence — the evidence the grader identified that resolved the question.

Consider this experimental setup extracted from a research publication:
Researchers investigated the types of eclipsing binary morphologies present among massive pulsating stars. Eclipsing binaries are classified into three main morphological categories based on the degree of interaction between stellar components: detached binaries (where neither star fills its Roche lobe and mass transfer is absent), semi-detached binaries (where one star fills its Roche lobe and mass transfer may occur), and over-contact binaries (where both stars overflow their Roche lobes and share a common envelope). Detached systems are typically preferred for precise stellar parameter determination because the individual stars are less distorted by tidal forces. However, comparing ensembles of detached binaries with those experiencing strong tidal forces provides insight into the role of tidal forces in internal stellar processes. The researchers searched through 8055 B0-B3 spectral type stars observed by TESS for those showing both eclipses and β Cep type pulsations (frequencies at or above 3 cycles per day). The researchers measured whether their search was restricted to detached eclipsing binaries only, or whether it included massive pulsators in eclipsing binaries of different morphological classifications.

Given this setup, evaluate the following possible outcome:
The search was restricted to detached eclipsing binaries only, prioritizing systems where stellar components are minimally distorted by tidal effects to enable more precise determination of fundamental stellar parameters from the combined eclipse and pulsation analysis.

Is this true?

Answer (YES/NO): NO